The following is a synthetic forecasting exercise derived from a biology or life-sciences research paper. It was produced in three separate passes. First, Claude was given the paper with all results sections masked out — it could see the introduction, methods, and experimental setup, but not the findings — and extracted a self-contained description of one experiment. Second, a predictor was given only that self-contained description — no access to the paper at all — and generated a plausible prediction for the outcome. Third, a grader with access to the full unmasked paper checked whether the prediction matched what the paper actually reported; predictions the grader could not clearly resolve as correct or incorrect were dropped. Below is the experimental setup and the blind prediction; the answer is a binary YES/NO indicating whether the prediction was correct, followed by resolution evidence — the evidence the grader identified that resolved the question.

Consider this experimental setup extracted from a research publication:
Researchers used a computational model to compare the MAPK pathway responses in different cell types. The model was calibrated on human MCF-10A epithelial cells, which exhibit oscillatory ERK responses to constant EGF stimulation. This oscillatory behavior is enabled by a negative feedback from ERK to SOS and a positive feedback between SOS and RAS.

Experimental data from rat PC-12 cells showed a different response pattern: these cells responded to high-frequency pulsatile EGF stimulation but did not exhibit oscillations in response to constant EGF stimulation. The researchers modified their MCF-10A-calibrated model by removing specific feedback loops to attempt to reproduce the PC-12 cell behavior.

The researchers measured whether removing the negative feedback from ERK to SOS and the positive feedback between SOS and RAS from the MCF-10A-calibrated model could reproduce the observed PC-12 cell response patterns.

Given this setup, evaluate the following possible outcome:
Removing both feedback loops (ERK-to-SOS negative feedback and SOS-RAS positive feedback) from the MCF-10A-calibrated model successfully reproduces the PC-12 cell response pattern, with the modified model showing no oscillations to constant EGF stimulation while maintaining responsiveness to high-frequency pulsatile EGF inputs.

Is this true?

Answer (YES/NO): YES